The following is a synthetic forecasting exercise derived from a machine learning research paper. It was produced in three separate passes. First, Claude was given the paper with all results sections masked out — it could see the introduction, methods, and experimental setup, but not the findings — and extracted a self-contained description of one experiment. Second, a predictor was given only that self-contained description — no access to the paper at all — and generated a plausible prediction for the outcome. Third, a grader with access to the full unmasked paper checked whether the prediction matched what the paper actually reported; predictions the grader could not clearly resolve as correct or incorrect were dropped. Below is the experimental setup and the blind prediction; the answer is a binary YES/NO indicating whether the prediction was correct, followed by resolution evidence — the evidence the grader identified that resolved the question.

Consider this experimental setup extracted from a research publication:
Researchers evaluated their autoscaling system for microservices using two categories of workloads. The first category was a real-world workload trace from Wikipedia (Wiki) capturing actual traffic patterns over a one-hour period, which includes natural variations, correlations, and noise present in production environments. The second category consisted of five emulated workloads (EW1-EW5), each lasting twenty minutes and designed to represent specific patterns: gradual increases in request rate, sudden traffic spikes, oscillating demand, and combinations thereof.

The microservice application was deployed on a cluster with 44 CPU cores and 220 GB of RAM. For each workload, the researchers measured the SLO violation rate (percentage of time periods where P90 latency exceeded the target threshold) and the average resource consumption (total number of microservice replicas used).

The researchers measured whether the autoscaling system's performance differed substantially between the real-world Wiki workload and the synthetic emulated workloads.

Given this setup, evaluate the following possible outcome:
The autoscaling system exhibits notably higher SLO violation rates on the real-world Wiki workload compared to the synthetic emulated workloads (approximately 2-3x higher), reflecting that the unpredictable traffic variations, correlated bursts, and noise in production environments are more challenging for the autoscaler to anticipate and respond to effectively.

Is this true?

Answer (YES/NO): NO